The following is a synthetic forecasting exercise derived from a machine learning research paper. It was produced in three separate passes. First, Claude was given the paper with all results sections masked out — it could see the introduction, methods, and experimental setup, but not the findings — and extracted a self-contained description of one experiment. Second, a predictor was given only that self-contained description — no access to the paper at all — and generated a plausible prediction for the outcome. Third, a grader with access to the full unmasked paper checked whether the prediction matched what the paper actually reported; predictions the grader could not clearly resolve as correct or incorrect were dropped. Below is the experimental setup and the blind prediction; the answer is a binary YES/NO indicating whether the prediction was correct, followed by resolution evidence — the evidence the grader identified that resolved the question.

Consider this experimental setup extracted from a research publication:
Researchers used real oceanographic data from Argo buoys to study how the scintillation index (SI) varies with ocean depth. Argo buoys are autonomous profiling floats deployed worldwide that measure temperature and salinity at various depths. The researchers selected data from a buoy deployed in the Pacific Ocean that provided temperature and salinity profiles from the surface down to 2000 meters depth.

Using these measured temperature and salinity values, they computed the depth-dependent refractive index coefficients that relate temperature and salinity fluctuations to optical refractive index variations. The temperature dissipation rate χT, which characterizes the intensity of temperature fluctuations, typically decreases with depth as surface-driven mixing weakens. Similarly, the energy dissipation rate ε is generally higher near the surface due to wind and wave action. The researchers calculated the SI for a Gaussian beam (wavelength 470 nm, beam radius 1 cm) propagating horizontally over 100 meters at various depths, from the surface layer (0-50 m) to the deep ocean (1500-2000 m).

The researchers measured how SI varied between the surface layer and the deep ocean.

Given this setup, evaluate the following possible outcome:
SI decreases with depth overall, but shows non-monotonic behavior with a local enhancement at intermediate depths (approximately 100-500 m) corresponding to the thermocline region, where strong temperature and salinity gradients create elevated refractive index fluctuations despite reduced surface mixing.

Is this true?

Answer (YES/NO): NO